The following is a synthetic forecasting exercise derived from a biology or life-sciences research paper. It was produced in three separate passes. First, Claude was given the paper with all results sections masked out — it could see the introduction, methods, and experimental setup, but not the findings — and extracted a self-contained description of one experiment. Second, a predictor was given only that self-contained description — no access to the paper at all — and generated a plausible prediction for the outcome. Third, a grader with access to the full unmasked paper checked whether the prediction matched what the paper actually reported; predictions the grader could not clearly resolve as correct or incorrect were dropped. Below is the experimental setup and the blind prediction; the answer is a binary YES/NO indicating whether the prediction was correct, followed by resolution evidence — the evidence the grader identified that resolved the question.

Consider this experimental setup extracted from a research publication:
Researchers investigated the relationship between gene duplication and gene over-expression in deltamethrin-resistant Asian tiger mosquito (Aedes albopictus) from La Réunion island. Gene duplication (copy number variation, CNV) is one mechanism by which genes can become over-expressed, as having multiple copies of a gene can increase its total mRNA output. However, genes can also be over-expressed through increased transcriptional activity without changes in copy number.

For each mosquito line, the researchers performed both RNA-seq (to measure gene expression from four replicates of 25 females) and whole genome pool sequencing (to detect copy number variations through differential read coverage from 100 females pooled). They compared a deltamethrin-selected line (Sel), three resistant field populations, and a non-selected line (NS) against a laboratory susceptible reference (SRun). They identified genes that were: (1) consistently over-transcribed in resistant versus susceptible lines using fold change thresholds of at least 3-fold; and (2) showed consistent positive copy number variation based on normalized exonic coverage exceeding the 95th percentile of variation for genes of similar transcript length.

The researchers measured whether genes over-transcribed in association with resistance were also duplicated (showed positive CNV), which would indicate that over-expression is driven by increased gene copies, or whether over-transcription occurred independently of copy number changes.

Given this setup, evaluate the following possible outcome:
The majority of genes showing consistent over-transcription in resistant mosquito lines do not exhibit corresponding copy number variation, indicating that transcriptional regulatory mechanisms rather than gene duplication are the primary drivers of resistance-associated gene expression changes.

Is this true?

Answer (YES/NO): YES